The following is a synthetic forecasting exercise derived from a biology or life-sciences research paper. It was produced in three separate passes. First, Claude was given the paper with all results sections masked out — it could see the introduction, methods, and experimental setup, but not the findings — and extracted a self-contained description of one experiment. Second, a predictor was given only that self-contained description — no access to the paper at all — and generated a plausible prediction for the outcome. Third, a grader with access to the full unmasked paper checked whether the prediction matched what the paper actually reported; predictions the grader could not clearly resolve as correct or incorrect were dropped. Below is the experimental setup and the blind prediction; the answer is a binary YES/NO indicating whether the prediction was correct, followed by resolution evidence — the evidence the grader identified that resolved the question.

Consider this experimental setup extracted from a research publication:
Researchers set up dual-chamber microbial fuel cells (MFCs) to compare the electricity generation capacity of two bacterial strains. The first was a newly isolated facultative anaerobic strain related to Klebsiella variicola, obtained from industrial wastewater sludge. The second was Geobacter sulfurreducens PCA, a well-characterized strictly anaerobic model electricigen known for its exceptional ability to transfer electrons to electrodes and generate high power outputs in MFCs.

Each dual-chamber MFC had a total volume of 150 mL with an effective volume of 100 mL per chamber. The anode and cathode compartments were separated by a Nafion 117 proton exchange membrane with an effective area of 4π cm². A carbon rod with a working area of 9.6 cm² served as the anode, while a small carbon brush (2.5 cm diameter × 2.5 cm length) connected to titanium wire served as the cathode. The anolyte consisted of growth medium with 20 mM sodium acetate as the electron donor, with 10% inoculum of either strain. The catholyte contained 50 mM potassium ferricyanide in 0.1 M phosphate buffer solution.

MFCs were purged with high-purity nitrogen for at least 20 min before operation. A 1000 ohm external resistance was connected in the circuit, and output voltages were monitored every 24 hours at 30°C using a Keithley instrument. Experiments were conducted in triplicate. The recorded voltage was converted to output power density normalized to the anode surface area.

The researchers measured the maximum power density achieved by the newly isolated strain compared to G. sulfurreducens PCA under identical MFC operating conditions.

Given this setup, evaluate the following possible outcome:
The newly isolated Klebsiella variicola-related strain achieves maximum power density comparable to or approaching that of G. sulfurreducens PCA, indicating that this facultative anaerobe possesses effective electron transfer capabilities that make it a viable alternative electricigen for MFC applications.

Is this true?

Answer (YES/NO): YES